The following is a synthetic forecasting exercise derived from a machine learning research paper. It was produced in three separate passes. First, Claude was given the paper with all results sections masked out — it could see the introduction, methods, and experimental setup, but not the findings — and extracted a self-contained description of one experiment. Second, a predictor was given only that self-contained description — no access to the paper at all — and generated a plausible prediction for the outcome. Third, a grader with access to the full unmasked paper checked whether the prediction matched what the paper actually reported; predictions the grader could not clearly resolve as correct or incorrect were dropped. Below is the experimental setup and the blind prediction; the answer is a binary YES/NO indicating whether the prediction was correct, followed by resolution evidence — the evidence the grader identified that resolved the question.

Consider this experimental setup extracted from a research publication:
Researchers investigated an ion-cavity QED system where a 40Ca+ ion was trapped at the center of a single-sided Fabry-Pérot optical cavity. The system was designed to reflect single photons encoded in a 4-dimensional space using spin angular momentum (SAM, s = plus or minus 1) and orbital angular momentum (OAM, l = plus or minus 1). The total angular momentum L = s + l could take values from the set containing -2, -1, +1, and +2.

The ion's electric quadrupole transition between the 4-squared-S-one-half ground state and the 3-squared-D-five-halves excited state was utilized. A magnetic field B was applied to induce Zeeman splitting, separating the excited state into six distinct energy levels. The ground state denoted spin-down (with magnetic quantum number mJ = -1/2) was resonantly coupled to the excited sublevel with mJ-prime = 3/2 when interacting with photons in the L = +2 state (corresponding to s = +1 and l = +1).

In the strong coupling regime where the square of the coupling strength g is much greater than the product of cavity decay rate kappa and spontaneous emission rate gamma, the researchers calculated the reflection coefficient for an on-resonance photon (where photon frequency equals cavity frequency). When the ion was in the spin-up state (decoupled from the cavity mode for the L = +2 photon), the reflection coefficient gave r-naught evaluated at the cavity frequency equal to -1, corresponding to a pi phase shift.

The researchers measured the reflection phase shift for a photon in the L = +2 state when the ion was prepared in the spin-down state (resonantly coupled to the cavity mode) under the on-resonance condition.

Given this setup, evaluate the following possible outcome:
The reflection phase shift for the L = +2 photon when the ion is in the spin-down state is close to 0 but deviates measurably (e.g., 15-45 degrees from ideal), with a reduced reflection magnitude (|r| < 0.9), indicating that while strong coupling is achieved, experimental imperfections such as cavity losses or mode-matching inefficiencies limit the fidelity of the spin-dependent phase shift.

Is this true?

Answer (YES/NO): NO